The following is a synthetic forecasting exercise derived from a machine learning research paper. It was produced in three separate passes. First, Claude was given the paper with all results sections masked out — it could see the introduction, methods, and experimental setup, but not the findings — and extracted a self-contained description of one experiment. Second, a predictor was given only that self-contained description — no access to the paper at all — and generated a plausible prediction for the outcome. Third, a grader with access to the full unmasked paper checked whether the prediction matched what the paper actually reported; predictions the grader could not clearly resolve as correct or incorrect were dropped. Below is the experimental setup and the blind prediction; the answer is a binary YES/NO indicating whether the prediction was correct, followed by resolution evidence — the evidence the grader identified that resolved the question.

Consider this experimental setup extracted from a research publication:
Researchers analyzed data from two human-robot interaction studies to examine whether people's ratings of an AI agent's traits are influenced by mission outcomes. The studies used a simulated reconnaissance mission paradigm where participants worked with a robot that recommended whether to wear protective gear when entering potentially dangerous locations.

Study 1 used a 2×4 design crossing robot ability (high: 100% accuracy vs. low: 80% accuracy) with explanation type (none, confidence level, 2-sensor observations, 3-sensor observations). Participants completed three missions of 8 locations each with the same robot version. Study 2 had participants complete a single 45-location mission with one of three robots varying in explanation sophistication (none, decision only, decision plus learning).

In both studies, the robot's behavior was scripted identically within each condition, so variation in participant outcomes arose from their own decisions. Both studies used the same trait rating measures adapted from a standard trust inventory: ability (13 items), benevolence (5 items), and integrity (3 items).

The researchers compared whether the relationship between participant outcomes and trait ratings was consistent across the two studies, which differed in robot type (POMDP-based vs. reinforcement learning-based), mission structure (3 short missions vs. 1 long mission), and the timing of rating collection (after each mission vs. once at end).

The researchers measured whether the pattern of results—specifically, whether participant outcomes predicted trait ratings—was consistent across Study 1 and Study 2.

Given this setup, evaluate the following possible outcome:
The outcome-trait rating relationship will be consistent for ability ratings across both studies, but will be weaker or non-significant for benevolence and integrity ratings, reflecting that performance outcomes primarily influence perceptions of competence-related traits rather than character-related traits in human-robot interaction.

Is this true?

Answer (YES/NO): NO